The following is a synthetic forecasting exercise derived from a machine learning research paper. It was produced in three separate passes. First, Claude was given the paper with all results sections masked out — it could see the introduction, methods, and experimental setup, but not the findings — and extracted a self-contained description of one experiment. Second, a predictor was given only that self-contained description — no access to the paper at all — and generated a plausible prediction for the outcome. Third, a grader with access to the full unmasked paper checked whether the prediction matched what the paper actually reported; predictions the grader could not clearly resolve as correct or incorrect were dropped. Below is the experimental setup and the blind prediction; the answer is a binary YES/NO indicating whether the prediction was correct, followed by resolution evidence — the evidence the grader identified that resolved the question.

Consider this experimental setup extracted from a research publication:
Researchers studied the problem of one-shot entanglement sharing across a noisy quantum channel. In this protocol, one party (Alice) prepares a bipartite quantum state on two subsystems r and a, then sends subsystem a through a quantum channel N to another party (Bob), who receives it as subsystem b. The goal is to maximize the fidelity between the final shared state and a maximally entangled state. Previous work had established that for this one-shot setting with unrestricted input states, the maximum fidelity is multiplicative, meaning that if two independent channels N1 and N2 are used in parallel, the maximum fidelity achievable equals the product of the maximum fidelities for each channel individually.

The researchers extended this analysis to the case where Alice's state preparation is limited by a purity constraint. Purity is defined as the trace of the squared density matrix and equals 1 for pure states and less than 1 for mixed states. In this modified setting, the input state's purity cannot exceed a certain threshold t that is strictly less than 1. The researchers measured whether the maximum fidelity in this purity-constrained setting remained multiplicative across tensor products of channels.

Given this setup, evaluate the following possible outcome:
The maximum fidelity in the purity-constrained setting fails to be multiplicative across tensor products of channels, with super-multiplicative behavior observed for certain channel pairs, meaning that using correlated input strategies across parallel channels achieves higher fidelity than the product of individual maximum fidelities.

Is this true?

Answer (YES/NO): YES